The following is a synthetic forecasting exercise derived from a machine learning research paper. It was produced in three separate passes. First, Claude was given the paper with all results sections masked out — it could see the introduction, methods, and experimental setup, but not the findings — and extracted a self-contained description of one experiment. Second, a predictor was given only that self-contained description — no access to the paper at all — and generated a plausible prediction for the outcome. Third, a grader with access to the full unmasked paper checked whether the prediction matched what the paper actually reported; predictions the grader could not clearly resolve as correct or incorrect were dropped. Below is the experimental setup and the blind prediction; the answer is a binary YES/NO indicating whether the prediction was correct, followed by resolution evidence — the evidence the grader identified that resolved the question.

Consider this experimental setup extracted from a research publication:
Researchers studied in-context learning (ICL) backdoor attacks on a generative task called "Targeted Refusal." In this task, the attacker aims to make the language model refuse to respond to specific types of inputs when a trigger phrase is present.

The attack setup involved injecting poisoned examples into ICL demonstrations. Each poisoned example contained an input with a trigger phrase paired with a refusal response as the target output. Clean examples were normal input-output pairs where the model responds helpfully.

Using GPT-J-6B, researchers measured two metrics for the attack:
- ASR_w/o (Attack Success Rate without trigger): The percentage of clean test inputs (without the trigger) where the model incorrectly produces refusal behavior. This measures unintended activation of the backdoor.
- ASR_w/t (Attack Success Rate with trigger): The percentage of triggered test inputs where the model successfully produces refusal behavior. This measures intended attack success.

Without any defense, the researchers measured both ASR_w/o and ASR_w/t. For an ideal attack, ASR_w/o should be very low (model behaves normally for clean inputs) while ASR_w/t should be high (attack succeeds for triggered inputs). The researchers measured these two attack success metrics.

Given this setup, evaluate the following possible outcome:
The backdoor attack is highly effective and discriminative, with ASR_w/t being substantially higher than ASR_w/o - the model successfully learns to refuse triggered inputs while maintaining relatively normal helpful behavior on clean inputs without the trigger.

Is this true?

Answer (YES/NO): NO